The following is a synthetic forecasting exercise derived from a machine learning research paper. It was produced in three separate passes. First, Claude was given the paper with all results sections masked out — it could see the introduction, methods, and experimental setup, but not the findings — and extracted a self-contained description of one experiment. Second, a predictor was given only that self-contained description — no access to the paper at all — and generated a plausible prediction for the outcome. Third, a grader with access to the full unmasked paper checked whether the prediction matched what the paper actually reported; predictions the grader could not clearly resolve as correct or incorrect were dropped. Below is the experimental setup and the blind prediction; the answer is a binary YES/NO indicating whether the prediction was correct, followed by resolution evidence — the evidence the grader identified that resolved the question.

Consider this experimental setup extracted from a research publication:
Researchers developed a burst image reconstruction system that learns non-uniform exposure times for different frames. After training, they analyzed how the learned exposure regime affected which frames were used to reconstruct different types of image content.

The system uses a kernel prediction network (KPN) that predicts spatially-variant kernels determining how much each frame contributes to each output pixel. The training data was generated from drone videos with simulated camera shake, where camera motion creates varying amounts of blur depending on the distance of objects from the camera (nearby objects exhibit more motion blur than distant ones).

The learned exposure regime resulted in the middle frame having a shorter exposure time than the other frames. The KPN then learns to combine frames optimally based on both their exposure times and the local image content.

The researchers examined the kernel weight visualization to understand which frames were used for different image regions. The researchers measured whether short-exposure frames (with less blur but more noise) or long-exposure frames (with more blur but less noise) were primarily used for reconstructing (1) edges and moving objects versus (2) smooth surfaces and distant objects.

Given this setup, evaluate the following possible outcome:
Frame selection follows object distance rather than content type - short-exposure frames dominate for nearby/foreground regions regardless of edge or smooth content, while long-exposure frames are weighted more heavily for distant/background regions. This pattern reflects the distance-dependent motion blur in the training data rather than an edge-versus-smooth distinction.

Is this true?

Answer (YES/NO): NO